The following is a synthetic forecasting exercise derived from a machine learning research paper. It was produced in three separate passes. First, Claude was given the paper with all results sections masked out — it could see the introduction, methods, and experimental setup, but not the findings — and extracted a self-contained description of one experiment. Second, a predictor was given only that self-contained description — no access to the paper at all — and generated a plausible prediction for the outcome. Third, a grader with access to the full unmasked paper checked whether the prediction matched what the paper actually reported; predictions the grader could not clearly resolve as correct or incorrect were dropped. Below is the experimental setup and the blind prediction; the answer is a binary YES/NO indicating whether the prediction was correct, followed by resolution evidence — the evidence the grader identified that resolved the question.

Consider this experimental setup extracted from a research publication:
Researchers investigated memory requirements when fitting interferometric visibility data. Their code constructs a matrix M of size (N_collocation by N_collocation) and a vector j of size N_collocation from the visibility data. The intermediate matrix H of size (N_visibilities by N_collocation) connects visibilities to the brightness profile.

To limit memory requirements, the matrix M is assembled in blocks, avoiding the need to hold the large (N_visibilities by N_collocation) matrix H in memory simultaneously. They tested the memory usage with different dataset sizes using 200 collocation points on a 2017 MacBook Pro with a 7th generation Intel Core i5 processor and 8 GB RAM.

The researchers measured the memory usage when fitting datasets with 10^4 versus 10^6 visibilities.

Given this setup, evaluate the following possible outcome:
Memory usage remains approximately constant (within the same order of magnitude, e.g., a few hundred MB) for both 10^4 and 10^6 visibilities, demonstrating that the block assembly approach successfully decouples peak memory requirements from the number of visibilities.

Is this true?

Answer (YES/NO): YES